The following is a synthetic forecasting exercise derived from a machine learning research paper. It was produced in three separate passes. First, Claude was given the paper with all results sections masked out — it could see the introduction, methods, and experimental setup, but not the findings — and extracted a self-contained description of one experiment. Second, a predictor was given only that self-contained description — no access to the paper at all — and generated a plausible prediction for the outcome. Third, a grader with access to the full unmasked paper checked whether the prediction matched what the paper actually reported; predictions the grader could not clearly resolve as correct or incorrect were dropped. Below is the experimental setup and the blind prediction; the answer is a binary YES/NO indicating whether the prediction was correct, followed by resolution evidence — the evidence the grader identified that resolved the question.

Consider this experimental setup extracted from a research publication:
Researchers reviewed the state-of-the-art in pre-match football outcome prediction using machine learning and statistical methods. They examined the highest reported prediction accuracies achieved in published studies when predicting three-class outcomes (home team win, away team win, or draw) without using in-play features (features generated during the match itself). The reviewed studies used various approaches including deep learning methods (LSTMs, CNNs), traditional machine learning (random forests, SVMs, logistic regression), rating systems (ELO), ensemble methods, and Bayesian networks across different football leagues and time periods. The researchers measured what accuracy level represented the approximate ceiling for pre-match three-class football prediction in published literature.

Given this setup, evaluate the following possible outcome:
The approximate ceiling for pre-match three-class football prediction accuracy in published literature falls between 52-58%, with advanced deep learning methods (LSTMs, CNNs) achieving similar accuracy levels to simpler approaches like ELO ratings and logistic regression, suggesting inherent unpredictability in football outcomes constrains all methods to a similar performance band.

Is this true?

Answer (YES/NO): NO